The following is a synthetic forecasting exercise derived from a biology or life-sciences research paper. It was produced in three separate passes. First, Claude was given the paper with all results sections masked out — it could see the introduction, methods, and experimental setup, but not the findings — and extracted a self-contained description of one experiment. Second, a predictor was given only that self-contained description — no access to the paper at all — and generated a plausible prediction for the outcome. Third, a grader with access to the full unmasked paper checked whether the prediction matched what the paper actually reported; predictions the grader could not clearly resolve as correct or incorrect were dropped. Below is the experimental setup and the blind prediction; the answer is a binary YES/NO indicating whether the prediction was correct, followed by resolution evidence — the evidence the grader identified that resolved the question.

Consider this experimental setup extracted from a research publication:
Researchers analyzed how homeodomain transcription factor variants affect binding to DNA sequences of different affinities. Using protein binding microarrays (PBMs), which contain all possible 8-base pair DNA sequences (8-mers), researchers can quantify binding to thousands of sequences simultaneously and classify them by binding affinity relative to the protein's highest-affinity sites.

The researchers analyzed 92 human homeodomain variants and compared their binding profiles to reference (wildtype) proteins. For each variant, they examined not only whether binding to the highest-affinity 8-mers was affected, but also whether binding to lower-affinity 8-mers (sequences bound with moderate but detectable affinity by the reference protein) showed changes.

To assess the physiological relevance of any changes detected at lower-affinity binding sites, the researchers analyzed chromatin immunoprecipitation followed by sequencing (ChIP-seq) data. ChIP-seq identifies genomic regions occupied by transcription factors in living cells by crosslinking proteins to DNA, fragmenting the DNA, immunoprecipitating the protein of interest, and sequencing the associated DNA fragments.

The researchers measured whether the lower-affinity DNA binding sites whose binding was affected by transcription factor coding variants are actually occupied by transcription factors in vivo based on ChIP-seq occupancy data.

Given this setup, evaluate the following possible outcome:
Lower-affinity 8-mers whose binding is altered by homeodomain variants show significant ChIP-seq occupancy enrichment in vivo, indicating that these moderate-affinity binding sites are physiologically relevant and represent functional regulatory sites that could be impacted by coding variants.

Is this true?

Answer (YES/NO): YES